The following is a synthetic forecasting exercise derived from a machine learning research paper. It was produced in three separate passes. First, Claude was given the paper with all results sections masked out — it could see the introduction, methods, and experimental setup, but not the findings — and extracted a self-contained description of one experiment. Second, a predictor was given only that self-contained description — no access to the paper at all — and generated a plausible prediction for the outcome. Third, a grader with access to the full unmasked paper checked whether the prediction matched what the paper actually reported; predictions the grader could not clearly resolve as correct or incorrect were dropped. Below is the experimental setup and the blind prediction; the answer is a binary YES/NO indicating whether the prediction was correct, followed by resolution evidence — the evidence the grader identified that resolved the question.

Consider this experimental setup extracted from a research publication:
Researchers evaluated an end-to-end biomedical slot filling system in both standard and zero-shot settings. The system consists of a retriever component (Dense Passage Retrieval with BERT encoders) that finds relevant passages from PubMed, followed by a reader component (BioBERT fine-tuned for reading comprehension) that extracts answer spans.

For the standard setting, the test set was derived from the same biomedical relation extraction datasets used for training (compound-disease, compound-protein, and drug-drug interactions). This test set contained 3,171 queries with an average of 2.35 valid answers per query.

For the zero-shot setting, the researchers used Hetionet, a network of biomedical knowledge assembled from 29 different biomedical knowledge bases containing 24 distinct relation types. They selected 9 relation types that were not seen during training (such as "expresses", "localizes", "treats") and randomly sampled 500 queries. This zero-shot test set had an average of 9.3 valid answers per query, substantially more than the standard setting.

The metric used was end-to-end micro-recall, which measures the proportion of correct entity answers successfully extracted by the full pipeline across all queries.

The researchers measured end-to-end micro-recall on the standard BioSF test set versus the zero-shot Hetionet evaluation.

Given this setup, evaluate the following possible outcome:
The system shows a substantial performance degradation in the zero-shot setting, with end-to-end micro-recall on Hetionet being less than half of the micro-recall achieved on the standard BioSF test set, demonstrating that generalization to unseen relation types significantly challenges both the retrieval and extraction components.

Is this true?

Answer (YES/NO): NO